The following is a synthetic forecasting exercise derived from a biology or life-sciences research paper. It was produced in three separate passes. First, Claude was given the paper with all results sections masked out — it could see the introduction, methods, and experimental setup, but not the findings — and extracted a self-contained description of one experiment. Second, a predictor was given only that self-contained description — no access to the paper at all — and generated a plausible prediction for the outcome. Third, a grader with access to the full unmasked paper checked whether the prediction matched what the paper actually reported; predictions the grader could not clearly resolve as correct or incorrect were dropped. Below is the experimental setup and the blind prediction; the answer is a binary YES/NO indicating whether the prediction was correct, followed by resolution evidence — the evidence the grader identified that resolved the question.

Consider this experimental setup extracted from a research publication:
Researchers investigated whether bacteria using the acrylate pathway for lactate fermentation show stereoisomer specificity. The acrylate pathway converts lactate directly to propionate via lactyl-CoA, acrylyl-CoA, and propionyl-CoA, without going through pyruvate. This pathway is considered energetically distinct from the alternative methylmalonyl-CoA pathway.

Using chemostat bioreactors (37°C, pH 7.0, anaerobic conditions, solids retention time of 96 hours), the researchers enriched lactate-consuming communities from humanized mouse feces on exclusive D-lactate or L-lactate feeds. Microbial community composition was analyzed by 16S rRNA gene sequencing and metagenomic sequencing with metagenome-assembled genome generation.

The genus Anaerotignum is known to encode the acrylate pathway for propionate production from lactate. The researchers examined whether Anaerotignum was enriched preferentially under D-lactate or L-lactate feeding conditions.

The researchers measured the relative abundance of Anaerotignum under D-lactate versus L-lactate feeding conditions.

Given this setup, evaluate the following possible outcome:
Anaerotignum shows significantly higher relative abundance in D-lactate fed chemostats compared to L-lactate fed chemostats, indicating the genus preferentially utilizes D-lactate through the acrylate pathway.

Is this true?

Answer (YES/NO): YES